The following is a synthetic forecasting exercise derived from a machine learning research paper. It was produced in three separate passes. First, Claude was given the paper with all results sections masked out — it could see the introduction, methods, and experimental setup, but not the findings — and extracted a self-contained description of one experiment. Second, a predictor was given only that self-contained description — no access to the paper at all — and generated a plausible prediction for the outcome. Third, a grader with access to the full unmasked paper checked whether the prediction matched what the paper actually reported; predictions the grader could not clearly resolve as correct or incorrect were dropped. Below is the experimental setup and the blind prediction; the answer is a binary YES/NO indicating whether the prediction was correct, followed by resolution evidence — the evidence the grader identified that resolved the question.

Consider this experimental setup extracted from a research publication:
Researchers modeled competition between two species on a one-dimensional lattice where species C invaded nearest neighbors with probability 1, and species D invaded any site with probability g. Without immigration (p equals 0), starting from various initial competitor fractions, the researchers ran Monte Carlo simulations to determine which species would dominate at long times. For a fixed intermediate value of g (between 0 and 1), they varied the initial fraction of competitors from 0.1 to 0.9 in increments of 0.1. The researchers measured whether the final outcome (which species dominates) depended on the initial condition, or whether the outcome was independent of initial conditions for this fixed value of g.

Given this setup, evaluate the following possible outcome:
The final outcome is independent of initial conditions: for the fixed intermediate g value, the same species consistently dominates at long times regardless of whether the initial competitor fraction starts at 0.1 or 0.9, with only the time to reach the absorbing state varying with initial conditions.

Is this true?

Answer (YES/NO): NO